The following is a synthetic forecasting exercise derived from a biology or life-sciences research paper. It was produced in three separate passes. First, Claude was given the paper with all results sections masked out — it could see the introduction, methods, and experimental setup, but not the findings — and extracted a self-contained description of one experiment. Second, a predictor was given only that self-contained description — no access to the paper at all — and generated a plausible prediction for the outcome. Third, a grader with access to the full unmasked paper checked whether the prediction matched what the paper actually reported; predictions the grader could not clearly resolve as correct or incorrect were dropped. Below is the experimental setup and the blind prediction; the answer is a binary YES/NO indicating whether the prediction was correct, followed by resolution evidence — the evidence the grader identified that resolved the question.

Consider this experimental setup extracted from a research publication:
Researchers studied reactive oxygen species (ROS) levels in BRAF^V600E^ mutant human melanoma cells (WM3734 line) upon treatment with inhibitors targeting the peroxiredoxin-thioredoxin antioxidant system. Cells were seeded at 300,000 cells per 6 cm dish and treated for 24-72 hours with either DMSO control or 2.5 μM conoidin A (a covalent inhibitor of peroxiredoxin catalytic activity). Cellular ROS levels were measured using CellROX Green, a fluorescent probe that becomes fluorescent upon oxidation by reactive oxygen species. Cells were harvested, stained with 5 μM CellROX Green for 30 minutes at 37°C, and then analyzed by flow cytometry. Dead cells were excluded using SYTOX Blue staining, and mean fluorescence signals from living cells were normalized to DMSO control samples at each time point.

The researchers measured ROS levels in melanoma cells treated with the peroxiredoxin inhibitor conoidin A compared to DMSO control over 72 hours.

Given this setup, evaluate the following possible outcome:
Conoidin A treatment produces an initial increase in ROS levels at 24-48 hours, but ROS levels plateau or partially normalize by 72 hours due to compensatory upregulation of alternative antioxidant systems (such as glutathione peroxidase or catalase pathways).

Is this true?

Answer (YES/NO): NO